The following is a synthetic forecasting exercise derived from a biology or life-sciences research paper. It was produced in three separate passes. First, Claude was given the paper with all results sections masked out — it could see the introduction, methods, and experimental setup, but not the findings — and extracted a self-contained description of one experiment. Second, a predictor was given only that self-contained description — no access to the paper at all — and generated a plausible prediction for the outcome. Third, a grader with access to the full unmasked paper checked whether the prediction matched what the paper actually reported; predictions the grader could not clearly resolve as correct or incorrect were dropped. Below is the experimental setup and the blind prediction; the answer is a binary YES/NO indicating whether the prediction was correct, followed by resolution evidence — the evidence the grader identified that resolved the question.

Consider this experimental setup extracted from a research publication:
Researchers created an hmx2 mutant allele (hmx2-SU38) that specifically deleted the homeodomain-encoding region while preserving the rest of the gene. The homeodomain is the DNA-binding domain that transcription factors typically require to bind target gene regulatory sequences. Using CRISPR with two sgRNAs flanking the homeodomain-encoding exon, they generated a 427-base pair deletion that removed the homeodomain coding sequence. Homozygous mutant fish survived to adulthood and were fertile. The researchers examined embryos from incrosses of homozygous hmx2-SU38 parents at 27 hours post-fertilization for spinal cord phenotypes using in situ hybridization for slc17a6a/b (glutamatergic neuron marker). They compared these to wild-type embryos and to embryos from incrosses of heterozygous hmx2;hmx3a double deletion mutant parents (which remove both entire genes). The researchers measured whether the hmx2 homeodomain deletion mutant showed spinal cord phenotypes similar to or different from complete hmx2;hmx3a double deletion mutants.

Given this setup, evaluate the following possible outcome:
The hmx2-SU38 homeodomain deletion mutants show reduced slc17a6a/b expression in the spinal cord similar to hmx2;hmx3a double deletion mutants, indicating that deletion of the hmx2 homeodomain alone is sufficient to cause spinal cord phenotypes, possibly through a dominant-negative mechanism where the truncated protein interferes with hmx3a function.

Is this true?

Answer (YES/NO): NO